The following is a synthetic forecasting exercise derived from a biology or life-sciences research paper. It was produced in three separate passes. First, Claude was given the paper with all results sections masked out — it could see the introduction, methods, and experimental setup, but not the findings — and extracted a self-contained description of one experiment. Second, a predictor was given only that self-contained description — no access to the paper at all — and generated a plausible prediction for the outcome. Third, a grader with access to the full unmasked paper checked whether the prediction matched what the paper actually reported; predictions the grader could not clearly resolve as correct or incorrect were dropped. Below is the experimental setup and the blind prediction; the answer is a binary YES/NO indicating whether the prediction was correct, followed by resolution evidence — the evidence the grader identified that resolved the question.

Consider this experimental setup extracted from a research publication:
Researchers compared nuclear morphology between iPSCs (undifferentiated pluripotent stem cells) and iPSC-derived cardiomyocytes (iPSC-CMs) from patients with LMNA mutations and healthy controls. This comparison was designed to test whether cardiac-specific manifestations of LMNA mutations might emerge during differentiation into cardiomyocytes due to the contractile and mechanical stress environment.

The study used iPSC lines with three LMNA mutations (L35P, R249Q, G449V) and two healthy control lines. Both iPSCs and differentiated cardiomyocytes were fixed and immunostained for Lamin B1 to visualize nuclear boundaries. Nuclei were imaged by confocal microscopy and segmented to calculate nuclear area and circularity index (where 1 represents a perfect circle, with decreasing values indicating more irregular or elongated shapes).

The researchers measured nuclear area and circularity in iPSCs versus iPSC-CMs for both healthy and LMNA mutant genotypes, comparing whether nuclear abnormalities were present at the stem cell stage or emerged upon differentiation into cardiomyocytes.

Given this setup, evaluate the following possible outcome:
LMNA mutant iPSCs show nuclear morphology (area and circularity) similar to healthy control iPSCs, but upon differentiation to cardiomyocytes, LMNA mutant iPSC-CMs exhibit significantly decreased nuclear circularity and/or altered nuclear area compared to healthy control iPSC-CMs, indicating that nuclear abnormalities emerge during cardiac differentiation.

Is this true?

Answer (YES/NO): YES